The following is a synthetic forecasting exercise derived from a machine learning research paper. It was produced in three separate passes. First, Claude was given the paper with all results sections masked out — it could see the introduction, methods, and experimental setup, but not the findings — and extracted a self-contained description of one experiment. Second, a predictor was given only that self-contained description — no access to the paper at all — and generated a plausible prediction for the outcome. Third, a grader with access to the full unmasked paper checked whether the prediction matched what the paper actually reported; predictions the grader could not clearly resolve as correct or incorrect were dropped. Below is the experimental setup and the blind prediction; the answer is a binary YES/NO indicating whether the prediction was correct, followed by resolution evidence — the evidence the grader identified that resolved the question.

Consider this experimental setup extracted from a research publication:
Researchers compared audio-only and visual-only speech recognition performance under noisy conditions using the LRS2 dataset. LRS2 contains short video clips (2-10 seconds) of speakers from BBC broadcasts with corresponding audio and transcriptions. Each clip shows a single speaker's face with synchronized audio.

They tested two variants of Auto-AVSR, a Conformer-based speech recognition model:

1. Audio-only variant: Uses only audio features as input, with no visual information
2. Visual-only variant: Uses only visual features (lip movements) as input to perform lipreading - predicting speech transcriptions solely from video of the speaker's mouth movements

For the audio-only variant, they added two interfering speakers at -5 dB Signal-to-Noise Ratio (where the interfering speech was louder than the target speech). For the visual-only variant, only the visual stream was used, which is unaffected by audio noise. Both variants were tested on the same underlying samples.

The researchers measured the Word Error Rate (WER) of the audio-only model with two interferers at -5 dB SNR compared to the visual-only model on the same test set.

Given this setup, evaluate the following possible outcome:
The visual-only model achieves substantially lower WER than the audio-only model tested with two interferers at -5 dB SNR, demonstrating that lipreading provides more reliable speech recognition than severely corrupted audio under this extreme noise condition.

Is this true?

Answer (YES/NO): YES